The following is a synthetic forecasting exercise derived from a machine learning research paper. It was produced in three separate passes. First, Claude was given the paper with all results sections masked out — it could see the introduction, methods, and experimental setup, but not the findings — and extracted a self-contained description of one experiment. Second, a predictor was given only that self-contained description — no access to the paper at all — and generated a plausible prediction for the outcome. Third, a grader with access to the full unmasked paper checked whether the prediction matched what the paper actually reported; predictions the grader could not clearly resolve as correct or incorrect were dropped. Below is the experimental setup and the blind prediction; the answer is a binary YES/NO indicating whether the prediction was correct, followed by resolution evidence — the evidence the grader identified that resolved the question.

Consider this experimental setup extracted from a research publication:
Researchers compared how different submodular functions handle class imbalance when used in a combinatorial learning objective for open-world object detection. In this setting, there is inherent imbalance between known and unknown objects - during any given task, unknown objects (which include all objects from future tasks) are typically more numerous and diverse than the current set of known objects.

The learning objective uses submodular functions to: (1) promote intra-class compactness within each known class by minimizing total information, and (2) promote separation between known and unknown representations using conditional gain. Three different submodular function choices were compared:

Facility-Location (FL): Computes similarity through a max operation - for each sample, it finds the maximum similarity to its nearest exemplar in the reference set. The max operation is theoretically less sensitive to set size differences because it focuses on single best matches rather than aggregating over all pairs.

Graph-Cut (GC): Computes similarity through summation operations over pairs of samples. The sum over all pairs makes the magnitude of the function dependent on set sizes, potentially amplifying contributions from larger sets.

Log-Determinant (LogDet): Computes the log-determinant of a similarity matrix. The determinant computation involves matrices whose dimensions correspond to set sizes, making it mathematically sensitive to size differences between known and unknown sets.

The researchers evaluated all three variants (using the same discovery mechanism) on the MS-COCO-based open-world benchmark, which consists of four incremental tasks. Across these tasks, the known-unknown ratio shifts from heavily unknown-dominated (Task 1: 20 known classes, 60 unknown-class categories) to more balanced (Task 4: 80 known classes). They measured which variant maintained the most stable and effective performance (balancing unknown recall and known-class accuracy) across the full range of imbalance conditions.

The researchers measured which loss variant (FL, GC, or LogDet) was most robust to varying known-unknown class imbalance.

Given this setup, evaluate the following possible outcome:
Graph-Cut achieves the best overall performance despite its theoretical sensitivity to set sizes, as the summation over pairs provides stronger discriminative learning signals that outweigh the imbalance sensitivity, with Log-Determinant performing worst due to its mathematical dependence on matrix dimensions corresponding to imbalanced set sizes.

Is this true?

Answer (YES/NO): NO